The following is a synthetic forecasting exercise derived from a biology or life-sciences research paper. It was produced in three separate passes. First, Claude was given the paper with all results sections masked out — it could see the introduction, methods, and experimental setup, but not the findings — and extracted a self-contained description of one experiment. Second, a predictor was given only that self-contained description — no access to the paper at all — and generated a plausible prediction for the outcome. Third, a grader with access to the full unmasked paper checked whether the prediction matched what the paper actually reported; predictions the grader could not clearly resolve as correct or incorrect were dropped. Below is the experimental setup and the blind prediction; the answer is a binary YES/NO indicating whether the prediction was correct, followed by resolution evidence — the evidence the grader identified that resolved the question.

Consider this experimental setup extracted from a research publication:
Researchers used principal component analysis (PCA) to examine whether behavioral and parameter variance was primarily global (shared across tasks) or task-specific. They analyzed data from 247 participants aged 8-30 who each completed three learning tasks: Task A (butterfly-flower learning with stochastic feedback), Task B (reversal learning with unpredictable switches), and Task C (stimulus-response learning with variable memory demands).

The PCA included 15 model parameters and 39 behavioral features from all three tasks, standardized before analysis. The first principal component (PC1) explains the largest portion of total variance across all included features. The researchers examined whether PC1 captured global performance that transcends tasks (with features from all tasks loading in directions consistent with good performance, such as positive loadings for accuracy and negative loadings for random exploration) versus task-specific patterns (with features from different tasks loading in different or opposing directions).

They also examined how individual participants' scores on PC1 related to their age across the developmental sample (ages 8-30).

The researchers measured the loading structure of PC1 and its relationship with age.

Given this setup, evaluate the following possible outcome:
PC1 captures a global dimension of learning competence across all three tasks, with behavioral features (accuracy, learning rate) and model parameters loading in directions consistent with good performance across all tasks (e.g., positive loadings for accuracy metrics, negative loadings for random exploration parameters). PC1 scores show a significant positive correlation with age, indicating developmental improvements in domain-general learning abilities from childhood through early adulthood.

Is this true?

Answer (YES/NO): YES